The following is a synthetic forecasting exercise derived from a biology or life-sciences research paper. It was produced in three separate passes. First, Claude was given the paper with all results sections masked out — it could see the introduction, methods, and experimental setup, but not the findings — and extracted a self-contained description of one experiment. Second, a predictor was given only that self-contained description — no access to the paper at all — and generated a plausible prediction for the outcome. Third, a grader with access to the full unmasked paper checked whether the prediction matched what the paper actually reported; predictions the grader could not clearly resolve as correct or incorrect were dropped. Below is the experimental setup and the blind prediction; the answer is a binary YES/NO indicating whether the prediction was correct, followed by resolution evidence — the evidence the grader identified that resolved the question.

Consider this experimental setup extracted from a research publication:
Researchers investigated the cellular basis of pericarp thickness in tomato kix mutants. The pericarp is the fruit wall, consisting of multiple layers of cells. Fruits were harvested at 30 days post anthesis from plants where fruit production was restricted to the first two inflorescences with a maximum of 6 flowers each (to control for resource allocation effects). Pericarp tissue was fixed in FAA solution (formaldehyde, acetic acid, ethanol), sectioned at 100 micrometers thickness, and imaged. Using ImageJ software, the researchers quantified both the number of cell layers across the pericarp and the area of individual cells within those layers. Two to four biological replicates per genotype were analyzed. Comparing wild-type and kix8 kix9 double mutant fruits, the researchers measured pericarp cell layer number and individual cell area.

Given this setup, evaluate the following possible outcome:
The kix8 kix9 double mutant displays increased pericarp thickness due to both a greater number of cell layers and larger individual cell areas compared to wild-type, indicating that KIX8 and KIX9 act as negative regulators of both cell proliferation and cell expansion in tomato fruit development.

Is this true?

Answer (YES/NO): NO